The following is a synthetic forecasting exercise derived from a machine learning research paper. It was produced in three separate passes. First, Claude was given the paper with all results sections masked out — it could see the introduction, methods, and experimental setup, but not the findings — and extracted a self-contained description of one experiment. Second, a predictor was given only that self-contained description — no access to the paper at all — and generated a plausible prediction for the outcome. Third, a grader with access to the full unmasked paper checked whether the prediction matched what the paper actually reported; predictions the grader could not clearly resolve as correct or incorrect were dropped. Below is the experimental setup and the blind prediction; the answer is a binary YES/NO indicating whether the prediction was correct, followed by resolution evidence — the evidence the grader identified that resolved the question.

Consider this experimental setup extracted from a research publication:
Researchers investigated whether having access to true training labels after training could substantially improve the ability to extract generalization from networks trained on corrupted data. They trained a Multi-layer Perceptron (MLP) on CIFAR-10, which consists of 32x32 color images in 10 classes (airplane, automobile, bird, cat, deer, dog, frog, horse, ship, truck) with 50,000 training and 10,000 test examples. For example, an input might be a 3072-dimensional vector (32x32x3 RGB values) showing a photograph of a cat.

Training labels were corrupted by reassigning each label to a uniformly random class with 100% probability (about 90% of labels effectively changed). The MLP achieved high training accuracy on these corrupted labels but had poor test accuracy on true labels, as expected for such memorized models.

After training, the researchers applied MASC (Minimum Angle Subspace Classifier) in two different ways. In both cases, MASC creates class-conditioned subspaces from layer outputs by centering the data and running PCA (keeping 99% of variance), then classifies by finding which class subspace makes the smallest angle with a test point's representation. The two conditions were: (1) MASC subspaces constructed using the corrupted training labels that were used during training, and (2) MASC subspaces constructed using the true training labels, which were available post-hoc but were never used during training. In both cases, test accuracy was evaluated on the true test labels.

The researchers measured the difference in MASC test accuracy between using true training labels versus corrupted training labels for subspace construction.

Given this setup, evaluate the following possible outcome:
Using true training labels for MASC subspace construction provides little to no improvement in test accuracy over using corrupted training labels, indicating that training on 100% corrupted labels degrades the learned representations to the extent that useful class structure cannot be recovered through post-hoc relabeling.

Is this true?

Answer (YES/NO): NO